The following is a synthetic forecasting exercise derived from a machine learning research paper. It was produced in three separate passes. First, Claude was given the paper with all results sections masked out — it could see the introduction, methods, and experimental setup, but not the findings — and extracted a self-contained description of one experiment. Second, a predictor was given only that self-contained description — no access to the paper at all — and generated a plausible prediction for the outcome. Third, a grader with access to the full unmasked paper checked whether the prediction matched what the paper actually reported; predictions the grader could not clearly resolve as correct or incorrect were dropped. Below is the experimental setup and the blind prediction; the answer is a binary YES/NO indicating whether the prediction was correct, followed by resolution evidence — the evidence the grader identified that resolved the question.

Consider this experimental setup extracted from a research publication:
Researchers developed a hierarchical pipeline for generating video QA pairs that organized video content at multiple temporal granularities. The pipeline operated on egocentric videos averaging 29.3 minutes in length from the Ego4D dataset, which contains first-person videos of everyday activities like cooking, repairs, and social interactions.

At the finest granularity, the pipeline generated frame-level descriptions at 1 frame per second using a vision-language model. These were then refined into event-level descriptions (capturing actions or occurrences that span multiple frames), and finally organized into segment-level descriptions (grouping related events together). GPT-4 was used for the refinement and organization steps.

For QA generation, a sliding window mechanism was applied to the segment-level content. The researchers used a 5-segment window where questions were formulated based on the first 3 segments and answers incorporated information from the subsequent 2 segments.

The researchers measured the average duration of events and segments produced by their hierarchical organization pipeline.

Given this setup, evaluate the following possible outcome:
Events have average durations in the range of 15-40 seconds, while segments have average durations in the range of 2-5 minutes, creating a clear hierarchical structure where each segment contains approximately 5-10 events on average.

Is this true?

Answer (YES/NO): NO